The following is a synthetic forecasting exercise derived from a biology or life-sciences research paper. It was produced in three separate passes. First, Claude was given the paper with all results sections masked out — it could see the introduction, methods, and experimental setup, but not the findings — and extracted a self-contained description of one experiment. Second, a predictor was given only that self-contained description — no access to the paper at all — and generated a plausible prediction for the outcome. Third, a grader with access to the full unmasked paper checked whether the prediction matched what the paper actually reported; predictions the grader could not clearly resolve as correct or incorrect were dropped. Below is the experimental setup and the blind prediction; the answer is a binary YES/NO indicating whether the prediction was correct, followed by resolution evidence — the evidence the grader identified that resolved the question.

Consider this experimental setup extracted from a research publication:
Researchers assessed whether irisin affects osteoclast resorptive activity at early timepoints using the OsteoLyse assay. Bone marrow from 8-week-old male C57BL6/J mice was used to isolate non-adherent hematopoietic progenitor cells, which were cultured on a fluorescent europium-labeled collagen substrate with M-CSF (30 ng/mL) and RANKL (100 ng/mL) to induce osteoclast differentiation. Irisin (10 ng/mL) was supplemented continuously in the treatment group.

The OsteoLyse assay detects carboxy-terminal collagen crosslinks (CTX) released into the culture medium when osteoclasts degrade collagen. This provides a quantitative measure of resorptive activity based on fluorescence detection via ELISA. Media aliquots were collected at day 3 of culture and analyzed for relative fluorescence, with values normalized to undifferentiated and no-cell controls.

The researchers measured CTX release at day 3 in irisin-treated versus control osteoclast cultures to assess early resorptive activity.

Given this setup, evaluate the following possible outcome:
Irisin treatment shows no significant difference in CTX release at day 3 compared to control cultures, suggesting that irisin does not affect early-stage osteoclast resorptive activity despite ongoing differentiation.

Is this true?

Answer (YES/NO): NO